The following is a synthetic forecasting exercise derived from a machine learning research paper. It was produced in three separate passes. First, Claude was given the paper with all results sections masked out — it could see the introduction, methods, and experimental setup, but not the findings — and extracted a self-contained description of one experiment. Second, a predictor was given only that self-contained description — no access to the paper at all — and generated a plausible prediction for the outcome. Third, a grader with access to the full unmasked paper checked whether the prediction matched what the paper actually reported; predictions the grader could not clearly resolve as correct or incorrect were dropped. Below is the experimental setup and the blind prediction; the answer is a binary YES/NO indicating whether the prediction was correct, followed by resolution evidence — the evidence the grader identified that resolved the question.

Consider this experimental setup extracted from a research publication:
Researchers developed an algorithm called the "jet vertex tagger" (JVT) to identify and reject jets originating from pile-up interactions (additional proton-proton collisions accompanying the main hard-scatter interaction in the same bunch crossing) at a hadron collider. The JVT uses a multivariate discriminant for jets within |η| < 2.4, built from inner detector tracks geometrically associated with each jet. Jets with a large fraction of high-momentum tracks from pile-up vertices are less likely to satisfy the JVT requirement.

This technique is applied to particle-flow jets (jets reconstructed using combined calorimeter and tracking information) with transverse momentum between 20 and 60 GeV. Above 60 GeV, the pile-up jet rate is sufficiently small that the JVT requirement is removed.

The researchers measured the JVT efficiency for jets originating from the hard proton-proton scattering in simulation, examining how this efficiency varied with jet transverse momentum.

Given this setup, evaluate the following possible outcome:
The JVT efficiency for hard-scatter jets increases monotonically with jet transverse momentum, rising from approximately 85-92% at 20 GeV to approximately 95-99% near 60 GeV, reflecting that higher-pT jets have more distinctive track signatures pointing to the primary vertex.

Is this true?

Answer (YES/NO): NO